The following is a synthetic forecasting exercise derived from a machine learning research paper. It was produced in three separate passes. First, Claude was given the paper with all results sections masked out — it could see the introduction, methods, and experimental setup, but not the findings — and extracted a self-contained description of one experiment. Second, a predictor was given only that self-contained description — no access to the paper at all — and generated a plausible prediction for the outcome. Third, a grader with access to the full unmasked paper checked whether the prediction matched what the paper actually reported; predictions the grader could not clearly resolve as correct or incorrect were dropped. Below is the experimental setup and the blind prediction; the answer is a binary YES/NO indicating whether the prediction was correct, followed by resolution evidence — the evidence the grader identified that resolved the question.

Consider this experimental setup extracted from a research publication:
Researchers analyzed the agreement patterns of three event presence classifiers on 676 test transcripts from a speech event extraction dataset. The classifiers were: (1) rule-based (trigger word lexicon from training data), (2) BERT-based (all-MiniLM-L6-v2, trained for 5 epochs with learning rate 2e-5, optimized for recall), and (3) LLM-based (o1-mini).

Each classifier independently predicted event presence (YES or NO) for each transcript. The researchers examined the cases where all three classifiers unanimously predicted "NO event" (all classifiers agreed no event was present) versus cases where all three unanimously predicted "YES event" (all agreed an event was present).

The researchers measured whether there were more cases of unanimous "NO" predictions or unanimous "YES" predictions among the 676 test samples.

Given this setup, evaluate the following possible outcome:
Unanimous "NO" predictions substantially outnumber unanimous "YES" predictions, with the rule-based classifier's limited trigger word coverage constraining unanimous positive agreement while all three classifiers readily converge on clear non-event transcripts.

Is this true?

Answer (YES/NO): NO